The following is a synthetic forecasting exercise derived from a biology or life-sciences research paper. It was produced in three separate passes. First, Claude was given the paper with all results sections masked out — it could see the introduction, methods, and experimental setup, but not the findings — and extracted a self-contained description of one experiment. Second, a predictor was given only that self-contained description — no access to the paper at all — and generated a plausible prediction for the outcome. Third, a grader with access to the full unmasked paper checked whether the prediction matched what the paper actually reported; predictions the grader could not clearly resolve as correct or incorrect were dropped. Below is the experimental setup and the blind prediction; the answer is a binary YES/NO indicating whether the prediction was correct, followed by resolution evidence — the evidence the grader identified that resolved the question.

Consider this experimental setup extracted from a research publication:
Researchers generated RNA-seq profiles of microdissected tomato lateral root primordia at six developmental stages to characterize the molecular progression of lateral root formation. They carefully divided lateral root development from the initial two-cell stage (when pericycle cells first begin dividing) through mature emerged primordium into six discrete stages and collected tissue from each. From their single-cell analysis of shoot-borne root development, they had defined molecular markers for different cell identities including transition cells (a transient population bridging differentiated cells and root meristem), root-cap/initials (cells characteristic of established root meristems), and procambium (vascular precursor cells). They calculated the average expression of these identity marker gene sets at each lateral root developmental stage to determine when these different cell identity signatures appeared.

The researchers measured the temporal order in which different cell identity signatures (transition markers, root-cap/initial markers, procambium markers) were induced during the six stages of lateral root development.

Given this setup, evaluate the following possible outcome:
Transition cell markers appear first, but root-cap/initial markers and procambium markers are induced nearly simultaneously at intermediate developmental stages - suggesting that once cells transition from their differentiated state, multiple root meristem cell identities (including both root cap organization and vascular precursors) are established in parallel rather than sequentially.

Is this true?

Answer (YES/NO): NO